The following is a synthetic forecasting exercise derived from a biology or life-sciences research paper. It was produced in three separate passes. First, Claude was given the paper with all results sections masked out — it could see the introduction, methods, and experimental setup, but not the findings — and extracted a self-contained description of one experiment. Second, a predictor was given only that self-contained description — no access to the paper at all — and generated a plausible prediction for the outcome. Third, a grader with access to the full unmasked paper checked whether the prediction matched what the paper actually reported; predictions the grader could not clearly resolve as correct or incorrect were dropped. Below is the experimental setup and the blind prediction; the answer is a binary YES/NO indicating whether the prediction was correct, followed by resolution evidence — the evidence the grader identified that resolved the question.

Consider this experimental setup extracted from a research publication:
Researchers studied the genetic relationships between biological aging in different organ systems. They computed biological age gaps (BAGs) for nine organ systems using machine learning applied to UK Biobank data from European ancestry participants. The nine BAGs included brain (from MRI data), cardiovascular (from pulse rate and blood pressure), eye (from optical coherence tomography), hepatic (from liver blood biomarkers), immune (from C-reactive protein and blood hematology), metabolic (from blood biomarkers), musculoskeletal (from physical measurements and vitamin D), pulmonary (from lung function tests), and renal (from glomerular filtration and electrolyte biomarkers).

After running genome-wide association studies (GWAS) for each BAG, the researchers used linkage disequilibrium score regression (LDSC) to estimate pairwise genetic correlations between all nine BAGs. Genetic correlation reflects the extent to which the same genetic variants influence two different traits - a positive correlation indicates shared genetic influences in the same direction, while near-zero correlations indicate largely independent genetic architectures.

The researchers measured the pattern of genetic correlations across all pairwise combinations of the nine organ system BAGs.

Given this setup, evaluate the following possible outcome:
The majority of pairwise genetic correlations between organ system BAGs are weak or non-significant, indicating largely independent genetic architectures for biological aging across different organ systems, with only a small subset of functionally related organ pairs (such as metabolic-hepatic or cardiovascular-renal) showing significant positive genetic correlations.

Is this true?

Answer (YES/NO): NO